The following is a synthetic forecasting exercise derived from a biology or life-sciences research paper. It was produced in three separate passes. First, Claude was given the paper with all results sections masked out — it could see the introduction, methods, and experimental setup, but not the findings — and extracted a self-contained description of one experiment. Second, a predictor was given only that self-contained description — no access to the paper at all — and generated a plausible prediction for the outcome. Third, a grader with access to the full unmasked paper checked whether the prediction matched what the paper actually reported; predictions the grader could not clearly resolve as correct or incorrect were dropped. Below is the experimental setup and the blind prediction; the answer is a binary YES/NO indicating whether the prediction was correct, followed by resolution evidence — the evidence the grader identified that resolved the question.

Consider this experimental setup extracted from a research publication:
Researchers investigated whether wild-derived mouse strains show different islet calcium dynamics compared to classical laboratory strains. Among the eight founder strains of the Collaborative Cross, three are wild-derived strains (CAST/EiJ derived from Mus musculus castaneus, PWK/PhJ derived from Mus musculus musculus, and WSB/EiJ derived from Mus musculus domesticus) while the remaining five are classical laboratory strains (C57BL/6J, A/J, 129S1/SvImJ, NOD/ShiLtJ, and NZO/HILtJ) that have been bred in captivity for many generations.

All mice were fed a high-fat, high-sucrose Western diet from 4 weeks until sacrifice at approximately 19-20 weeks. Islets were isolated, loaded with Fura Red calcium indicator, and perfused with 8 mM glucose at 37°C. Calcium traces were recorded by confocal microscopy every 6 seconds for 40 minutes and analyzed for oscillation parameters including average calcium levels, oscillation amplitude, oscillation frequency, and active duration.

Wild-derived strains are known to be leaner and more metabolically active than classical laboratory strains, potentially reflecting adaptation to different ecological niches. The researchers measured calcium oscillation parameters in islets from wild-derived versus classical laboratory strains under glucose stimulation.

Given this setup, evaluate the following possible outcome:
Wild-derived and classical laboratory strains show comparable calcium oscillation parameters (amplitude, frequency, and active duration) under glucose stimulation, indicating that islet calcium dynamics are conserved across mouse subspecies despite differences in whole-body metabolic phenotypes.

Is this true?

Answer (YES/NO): NO